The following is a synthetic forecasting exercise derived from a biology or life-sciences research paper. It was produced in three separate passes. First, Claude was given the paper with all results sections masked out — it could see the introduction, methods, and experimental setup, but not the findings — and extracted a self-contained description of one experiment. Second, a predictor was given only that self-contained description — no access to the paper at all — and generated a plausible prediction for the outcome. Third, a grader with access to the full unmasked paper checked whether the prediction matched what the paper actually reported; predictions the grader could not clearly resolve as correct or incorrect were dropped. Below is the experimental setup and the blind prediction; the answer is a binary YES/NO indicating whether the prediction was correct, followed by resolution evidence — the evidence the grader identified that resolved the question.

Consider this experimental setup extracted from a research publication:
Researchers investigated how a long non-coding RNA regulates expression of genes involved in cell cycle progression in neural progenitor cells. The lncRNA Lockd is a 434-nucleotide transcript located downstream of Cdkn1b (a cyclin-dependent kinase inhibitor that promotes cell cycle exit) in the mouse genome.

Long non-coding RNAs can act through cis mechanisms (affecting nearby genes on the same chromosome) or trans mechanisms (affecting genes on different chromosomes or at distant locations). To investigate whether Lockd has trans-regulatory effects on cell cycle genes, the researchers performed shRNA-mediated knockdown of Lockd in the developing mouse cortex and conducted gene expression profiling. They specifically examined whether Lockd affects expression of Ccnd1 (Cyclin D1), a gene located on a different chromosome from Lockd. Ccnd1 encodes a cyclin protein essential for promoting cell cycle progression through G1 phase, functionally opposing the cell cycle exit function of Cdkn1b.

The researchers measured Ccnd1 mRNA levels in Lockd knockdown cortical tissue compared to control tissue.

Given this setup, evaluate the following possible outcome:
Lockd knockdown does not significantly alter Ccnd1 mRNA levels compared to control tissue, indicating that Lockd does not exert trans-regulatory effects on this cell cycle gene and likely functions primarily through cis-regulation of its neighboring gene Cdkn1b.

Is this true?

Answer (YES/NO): NO